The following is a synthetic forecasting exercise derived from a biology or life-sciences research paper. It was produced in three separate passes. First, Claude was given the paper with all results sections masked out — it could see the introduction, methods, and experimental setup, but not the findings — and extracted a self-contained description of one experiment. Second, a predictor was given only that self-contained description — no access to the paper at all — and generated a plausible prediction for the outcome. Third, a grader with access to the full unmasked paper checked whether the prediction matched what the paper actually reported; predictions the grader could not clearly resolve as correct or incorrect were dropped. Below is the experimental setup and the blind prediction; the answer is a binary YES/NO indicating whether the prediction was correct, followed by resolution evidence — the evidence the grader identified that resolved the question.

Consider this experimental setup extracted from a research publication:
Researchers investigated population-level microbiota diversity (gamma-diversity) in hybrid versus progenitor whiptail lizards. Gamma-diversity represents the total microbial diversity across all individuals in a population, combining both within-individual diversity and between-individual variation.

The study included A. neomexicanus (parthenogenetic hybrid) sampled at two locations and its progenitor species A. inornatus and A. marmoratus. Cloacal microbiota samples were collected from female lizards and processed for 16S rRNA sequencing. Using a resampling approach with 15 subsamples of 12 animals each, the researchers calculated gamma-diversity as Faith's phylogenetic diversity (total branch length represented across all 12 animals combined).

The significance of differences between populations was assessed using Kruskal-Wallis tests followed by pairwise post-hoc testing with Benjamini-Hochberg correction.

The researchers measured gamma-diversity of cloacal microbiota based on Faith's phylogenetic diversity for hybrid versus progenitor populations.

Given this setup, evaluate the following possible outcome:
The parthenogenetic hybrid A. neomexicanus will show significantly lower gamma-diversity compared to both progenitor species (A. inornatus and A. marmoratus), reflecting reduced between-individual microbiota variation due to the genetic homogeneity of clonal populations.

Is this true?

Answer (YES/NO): NO